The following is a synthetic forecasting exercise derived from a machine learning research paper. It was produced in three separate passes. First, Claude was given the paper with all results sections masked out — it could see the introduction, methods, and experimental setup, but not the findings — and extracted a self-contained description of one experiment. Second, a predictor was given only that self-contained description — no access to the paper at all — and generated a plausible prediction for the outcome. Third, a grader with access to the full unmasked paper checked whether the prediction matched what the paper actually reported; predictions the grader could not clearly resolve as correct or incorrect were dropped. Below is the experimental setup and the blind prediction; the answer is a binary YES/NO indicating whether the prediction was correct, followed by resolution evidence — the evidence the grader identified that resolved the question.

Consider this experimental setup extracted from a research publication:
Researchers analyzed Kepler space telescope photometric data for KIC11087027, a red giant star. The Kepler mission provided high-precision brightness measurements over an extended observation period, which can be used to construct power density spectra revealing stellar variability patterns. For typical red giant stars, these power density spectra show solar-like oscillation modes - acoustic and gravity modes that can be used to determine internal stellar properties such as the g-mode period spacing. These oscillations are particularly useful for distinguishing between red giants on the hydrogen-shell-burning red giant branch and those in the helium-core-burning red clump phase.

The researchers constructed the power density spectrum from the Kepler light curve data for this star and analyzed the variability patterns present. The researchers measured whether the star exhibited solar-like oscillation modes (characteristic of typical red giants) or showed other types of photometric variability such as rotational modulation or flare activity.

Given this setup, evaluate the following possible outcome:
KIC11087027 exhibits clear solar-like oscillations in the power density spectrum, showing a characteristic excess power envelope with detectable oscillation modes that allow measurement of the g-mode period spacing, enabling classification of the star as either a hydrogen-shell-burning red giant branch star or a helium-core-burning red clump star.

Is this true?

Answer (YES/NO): NO